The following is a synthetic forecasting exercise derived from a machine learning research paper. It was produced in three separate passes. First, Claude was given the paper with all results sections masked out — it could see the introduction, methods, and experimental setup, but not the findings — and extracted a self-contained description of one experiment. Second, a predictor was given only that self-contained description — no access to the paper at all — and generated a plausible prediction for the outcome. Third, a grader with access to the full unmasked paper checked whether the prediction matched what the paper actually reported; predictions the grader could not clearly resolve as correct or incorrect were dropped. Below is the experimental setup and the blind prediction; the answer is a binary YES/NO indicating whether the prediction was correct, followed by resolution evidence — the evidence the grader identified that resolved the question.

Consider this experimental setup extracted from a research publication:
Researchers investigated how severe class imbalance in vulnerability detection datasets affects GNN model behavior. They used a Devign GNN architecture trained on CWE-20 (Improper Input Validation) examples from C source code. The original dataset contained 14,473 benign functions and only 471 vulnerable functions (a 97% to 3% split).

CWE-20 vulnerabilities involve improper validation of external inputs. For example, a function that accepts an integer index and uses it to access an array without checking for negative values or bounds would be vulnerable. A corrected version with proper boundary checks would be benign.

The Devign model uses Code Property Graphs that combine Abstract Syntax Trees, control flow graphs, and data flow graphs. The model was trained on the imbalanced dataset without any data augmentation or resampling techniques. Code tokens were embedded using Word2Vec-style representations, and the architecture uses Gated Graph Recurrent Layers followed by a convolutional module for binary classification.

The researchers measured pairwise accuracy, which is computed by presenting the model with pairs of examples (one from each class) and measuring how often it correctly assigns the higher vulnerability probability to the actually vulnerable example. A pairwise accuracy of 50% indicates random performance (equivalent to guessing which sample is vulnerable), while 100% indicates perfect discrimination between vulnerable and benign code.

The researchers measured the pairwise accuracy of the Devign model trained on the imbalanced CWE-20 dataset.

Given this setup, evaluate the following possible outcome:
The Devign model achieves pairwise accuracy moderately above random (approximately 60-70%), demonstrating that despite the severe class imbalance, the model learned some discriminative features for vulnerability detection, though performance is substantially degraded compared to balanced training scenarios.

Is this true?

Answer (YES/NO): NO